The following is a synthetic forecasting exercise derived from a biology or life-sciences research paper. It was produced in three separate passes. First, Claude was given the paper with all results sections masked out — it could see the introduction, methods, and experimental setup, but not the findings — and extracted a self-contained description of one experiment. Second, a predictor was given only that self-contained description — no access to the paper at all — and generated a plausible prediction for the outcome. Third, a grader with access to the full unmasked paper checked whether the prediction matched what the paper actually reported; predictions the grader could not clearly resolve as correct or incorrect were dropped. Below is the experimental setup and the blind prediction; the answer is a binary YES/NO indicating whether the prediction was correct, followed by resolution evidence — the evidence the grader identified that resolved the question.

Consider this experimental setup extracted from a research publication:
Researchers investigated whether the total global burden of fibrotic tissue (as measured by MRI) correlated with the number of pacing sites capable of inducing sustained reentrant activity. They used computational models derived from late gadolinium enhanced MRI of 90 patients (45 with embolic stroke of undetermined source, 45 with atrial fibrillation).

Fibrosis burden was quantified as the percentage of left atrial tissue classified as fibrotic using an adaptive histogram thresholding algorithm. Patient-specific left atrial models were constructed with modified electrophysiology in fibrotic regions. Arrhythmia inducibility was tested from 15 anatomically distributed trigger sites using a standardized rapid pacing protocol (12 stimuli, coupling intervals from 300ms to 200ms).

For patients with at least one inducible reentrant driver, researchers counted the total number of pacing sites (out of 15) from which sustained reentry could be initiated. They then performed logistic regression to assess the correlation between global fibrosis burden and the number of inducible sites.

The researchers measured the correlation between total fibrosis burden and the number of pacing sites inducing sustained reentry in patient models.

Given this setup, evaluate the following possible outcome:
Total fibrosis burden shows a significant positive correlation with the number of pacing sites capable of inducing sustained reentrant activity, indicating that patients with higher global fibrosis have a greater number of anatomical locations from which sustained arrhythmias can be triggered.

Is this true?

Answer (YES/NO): YES